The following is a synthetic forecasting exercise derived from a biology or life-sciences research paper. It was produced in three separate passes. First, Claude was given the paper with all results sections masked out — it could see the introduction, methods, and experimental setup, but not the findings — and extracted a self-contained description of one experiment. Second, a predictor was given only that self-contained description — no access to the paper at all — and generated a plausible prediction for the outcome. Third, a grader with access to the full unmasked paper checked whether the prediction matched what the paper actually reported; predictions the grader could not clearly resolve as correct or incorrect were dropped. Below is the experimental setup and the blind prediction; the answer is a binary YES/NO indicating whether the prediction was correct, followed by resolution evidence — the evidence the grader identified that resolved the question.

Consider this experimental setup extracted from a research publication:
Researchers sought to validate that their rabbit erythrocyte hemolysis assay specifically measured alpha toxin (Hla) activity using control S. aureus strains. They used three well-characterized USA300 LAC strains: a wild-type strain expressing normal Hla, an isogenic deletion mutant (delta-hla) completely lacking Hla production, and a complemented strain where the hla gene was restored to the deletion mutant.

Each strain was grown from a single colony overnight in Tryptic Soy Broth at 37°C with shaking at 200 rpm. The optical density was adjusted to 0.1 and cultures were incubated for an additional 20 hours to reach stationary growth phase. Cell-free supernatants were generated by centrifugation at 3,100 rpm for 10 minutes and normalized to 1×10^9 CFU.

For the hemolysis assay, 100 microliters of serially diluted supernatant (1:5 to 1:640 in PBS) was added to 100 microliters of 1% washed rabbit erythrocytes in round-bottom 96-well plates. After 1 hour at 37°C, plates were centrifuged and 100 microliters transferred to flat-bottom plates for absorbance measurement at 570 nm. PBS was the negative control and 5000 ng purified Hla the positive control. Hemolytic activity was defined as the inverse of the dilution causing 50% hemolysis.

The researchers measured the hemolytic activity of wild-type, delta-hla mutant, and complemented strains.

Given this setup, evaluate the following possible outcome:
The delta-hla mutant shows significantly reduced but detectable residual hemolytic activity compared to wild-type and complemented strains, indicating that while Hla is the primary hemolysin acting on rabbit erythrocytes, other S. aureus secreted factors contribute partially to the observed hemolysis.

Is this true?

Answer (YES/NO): NO